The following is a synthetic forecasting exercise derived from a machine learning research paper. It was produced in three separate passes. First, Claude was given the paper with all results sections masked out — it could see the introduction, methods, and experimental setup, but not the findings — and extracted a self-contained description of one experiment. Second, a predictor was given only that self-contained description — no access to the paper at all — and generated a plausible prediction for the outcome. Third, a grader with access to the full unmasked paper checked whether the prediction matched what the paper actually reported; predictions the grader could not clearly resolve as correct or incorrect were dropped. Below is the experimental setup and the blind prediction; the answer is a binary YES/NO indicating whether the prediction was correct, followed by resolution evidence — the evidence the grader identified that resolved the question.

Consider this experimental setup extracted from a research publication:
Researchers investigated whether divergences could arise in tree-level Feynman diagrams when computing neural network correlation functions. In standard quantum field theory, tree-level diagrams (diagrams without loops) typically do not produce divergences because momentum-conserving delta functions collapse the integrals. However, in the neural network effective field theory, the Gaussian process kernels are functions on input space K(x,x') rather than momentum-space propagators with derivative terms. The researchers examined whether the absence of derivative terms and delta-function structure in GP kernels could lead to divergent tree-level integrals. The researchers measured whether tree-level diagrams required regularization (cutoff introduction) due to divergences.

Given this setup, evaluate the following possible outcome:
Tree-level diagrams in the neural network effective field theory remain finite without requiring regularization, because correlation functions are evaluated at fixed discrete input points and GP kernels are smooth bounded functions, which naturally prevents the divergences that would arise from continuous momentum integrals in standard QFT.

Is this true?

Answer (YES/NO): NO